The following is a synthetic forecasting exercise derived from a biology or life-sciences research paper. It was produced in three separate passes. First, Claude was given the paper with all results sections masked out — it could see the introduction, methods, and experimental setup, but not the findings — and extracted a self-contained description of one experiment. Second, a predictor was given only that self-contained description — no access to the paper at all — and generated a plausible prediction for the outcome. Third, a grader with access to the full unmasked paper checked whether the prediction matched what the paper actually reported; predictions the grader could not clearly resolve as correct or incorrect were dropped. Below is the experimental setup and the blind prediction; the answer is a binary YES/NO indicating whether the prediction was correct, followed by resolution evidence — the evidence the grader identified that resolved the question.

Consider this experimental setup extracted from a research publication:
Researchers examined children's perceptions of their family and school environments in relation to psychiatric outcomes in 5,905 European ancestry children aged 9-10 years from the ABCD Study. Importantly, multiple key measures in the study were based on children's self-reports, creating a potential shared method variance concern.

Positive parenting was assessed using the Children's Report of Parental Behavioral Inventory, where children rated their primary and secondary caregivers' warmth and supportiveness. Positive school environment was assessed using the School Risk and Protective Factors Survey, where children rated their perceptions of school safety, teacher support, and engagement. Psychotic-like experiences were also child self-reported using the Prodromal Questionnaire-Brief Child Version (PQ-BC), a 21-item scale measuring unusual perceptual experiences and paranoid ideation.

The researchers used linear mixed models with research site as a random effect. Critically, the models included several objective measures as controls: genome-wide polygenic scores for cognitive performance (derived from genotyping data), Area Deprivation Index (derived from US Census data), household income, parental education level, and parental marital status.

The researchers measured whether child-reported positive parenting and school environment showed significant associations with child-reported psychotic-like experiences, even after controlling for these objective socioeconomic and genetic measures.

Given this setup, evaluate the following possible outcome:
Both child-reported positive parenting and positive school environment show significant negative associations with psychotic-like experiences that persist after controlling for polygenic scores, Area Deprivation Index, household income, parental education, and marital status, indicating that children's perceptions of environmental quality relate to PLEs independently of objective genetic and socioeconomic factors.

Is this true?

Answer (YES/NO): YES